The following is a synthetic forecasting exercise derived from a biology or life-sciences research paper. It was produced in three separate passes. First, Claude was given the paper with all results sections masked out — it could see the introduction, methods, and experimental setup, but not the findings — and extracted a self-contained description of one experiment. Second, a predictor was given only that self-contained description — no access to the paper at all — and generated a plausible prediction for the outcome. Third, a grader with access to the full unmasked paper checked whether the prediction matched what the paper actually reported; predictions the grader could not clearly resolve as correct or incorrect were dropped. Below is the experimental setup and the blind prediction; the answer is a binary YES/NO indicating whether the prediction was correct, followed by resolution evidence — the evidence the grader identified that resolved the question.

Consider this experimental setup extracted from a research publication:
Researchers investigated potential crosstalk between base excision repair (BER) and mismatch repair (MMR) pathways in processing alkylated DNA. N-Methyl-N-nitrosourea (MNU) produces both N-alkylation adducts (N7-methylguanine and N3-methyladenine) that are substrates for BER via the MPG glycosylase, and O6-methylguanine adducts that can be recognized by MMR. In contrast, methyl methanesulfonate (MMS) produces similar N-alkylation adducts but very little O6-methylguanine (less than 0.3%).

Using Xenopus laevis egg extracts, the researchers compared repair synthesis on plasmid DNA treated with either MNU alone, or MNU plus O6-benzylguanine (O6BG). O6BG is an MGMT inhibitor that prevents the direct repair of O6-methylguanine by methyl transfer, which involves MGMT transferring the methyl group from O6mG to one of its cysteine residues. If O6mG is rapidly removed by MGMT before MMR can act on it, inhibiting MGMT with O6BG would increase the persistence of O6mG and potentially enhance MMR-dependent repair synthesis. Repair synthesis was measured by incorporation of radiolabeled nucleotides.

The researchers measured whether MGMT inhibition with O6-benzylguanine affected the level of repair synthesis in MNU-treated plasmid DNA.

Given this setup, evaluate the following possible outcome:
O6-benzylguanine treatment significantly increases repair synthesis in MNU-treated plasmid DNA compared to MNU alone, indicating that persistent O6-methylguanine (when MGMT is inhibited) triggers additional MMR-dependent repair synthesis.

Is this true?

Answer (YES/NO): NO